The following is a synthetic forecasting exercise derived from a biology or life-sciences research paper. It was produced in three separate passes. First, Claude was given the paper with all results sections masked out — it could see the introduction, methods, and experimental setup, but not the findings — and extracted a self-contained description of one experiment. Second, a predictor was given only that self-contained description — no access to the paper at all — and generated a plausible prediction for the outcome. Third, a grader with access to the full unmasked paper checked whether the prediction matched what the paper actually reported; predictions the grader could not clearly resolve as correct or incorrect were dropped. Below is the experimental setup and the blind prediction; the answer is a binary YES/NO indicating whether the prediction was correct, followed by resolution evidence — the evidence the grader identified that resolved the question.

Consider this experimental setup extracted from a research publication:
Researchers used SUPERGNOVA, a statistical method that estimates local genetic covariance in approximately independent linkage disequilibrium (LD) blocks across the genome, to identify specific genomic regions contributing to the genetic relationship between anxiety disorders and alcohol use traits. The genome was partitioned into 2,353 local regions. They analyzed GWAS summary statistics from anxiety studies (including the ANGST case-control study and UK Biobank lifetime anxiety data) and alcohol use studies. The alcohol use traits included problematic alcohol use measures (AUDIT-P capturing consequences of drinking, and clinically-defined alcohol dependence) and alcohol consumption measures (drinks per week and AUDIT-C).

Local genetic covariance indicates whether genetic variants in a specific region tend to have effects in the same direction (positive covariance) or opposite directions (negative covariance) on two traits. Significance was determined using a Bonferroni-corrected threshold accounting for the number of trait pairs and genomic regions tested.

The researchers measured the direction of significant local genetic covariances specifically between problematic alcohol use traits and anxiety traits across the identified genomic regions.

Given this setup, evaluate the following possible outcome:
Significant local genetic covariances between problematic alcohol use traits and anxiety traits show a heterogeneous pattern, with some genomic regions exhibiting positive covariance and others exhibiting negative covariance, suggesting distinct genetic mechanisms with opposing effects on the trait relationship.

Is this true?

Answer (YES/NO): YES